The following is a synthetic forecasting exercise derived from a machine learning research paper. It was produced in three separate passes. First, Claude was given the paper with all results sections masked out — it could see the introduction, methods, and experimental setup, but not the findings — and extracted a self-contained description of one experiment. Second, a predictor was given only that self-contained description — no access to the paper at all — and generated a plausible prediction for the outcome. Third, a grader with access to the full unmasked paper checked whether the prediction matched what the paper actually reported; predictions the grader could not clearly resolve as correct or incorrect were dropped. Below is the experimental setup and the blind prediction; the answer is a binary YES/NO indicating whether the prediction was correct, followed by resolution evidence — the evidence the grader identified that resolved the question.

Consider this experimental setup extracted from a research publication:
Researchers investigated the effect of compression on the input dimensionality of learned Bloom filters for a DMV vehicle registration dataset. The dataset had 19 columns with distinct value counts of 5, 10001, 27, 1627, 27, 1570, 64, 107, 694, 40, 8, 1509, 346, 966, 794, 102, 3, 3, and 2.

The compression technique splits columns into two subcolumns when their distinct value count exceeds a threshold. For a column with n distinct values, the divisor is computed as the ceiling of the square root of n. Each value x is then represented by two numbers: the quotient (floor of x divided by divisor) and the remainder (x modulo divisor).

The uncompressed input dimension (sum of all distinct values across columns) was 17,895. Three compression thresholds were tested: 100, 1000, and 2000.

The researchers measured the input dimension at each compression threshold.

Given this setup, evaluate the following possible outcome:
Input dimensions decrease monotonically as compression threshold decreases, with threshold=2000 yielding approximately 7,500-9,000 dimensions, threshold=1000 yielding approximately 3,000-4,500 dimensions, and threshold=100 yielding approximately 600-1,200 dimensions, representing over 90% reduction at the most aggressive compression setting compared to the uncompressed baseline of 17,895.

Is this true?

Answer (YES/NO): YES